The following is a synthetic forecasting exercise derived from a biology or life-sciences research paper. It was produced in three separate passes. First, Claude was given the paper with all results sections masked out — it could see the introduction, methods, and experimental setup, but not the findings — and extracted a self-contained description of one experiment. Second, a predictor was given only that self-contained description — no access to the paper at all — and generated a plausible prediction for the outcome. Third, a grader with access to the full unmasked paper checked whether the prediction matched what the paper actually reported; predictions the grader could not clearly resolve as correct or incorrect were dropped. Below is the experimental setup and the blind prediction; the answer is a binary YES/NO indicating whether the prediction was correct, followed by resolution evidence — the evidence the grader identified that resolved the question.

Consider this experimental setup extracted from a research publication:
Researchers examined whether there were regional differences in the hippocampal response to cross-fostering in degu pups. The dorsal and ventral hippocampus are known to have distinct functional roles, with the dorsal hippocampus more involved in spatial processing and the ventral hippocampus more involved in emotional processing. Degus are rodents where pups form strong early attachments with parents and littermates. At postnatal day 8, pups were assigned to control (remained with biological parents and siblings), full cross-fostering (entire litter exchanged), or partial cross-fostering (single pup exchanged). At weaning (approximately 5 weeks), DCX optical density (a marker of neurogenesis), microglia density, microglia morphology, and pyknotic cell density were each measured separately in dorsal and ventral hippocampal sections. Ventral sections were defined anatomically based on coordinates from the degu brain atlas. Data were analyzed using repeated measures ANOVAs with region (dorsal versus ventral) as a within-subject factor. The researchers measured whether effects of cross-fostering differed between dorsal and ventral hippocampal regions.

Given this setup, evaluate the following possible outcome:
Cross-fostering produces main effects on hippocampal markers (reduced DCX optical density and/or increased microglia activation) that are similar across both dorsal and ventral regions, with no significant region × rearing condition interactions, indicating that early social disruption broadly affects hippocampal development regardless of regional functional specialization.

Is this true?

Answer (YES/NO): NO